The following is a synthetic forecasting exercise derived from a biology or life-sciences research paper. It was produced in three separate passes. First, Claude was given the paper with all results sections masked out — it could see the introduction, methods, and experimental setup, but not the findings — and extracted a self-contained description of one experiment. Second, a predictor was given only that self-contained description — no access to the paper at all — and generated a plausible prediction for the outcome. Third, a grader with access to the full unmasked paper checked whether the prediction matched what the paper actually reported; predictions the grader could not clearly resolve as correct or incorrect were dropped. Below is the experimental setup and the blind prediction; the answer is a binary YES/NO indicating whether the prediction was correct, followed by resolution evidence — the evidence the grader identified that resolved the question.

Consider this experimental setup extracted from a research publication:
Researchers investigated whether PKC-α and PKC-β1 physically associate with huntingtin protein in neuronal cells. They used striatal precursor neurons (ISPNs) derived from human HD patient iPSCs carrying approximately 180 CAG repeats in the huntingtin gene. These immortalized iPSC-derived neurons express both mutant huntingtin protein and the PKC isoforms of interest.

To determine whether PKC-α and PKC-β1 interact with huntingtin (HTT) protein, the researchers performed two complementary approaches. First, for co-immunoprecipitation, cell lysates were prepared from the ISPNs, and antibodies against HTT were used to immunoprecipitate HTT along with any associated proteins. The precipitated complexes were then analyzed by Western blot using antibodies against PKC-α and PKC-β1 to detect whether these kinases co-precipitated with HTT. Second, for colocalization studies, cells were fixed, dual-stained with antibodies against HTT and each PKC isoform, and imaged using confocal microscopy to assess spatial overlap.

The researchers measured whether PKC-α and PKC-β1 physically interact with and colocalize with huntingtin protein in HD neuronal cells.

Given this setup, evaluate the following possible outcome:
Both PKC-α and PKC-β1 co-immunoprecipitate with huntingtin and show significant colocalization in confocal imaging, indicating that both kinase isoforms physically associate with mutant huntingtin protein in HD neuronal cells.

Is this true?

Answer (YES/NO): YES